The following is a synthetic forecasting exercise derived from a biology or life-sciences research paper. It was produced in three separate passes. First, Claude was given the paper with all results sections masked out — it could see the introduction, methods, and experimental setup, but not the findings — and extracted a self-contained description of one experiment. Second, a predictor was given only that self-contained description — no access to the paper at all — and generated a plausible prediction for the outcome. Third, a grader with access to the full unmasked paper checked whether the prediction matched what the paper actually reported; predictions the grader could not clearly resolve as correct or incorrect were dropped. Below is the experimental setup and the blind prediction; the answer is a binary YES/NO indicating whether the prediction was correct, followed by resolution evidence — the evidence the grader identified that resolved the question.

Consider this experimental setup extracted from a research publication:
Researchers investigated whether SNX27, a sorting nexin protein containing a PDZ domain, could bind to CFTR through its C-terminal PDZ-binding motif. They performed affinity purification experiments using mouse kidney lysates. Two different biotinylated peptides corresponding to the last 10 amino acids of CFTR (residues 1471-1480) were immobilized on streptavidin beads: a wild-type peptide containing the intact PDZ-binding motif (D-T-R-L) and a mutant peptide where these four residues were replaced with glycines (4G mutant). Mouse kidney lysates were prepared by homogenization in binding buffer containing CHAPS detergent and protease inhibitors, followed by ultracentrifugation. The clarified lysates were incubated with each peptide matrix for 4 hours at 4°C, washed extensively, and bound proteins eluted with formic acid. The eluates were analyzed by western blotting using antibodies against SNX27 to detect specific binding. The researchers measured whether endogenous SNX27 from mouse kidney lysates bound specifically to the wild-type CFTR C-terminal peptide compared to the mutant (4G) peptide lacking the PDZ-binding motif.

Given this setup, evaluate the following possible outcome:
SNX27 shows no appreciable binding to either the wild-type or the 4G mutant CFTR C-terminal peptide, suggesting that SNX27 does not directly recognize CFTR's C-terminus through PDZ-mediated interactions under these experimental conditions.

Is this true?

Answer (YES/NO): NO